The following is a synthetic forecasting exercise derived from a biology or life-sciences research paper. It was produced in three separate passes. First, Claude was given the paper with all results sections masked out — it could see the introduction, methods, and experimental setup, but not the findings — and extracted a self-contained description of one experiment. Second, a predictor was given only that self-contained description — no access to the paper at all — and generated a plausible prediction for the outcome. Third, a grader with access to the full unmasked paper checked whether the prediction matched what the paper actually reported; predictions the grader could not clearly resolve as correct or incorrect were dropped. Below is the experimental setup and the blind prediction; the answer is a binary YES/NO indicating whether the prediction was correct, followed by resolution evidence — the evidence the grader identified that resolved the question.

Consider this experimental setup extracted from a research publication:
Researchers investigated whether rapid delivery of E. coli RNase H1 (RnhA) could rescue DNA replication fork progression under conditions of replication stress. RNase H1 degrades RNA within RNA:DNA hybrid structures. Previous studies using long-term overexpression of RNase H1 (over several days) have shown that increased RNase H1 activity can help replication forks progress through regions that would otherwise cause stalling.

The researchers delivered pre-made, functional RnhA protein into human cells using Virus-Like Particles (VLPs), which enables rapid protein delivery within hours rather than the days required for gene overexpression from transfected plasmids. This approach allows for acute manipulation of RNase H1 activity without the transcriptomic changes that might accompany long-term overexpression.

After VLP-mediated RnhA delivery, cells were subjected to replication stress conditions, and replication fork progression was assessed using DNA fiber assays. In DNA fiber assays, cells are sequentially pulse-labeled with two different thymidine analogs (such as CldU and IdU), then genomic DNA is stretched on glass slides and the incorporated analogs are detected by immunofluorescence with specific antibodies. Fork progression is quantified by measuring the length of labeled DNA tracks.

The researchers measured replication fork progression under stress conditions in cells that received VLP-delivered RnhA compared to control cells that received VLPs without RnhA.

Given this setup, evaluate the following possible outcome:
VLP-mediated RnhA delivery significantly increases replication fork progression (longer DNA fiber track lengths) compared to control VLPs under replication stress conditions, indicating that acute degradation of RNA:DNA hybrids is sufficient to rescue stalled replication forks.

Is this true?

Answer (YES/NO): YES